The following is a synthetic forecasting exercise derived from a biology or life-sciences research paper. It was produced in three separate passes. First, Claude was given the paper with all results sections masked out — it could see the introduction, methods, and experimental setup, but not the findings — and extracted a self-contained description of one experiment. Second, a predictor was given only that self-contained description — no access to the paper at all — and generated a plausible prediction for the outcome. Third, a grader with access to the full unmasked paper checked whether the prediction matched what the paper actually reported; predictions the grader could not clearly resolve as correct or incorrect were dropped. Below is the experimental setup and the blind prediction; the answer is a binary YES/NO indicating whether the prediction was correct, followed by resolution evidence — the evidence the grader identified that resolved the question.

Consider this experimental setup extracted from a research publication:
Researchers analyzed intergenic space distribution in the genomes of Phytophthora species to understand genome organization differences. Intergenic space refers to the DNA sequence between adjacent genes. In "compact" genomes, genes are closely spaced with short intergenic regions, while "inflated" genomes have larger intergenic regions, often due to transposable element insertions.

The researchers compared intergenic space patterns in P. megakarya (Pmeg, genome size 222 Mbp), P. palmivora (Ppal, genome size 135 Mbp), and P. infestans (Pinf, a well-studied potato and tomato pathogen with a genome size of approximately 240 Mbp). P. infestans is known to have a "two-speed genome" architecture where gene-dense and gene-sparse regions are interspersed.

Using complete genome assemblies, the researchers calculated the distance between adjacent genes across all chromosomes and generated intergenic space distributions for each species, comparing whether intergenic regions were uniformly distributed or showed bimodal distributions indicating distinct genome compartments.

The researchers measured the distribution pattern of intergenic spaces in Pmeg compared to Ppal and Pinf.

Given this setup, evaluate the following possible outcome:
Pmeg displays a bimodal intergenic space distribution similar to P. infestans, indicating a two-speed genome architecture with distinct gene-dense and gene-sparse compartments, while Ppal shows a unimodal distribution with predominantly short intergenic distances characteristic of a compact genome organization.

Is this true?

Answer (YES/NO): NO